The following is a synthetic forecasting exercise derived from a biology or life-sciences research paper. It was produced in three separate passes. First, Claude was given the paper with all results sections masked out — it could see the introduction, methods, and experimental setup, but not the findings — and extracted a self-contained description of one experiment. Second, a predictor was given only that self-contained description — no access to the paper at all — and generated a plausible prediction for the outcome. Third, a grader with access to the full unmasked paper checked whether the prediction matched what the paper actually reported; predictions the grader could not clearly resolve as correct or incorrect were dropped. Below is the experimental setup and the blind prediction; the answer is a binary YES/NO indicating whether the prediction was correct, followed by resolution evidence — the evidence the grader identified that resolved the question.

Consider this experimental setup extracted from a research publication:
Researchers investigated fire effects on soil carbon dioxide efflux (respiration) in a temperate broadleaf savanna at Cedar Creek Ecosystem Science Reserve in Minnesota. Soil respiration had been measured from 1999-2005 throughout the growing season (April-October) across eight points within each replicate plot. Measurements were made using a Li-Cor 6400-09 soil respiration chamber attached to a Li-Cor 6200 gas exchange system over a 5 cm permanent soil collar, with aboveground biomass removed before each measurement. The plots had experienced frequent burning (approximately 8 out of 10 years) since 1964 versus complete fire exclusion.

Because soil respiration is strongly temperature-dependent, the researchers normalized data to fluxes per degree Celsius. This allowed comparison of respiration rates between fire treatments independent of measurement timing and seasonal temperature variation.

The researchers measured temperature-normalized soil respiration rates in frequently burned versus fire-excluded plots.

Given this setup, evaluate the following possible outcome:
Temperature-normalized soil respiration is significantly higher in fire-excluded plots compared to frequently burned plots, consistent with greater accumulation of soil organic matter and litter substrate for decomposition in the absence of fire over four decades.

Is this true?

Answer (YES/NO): YES